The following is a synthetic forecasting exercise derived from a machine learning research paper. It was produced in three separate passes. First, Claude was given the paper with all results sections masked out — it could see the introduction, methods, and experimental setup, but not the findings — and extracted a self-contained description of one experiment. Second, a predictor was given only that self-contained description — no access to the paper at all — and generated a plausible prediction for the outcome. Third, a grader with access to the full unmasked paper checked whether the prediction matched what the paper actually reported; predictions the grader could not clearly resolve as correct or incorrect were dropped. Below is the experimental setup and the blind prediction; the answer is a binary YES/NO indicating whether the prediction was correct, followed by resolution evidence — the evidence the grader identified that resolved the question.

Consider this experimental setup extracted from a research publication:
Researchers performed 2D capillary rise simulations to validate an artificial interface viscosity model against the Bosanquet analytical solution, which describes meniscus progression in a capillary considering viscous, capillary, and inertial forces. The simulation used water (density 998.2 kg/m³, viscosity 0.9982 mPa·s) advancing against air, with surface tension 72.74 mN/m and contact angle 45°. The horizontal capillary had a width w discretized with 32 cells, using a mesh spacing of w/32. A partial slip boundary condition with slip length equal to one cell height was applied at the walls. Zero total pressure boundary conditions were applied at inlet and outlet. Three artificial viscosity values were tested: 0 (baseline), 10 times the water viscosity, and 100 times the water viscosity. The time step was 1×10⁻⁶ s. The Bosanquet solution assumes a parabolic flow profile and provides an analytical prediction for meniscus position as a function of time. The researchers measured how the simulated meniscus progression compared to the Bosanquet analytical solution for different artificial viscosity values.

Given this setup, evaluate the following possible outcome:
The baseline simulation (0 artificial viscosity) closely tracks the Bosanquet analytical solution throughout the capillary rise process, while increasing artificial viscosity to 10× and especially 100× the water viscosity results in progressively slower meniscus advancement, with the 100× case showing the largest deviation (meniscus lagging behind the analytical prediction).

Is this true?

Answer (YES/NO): NO